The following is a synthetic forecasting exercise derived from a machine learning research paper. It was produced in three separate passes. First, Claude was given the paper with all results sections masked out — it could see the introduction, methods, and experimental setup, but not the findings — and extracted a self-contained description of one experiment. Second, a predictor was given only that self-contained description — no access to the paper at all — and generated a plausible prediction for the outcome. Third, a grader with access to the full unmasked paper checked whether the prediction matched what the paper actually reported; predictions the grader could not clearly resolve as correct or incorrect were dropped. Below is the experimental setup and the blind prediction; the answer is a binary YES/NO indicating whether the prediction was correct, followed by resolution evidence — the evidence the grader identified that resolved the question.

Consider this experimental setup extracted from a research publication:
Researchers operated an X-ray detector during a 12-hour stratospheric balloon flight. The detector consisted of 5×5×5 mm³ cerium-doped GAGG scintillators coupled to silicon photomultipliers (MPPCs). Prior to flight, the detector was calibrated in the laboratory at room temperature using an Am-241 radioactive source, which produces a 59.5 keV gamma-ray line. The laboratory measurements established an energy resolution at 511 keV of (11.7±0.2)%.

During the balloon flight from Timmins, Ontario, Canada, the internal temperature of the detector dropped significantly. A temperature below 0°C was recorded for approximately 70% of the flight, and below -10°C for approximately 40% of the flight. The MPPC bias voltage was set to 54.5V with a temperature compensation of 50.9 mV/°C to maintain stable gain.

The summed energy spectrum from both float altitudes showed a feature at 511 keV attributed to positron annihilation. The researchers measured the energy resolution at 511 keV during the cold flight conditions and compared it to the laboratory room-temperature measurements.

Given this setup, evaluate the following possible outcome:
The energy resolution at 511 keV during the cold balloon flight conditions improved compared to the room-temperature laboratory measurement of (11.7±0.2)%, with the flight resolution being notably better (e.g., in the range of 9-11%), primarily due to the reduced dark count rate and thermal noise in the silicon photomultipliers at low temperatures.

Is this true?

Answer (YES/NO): NO